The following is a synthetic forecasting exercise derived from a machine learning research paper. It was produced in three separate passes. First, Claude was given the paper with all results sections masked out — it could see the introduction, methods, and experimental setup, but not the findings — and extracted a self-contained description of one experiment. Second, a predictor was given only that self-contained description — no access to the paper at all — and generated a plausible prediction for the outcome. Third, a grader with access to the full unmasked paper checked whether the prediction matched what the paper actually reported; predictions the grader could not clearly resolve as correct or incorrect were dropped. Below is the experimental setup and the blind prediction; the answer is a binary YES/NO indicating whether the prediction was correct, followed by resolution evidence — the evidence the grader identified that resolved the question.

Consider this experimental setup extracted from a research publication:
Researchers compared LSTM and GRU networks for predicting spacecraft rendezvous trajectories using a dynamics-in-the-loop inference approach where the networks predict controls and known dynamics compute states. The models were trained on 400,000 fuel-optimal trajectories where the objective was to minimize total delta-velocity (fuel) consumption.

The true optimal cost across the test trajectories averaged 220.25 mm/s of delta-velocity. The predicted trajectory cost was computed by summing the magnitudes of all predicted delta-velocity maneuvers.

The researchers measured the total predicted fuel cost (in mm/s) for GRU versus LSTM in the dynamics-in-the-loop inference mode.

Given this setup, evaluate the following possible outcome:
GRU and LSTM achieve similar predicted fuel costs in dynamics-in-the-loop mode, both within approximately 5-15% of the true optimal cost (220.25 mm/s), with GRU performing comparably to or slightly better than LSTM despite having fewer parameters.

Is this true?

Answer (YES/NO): NO